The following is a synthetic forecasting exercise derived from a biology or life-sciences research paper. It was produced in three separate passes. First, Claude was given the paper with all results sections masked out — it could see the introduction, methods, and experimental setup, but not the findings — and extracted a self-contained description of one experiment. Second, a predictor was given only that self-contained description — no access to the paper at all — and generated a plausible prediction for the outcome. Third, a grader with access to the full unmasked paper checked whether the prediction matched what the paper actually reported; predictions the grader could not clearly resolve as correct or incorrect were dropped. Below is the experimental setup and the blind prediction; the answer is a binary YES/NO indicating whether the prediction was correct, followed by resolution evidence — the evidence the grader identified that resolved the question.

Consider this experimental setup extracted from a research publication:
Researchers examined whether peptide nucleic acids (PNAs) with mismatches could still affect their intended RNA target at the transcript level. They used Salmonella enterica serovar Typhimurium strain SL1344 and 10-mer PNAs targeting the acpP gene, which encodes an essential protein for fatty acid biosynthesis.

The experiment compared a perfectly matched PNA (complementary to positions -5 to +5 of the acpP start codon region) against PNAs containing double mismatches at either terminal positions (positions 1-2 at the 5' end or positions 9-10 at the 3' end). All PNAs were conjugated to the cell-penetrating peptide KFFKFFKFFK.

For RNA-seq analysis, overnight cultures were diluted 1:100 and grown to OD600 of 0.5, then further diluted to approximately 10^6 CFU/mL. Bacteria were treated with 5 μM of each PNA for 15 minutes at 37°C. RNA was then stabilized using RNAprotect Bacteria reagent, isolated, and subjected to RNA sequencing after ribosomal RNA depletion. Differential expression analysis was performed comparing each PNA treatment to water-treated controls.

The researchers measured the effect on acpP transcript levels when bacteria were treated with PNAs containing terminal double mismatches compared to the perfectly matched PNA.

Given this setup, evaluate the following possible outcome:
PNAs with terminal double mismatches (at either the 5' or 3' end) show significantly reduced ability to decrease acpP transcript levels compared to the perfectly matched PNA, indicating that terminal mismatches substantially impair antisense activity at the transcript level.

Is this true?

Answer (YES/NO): NO